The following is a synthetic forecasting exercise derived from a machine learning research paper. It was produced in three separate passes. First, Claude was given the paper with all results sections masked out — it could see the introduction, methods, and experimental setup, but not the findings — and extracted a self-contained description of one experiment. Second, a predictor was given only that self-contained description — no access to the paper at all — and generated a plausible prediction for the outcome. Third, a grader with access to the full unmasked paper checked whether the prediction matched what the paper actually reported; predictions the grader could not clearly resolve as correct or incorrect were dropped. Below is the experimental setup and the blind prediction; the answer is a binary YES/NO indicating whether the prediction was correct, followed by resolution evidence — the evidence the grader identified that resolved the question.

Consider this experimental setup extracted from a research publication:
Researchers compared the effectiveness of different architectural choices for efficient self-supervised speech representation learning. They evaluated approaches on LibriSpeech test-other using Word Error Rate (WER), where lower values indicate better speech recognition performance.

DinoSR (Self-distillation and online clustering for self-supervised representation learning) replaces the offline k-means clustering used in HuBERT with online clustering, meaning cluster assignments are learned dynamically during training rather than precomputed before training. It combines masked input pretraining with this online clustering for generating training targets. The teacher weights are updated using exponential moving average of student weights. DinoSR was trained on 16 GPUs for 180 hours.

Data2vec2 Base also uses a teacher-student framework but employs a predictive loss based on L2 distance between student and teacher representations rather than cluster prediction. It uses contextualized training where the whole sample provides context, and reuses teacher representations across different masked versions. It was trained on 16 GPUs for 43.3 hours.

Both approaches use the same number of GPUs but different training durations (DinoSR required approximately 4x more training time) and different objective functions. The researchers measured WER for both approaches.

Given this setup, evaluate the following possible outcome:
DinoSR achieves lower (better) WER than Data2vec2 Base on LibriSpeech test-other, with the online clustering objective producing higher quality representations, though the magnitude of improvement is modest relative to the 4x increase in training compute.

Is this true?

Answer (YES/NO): NO